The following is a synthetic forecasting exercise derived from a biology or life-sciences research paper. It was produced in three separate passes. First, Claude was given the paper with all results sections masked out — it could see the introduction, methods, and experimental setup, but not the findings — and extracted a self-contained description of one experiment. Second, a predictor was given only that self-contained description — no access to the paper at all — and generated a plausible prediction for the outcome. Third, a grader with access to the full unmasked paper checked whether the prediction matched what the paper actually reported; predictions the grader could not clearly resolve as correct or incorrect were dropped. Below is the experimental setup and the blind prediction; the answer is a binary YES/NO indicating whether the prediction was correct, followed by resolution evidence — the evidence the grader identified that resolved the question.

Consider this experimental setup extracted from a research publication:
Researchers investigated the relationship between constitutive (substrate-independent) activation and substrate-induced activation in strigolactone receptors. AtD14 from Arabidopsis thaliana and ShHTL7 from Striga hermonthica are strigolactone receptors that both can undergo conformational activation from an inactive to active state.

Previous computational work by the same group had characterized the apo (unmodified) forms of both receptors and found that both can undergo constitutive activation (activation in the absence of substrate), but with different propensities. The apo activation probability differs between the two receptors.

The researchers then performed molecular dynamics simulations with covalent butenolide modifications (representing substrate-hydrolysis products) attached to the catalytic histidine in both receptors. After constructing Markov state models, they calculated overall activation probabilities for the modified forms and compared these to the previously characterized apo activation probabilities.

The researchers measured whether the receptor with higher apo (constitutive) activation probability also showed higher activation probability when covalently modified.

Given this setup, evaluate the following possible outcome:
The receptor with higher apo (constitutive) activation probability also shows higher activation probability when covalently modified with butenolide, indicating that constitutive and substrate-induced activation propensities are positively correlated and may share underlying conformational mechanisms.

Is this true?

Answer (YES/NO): NO